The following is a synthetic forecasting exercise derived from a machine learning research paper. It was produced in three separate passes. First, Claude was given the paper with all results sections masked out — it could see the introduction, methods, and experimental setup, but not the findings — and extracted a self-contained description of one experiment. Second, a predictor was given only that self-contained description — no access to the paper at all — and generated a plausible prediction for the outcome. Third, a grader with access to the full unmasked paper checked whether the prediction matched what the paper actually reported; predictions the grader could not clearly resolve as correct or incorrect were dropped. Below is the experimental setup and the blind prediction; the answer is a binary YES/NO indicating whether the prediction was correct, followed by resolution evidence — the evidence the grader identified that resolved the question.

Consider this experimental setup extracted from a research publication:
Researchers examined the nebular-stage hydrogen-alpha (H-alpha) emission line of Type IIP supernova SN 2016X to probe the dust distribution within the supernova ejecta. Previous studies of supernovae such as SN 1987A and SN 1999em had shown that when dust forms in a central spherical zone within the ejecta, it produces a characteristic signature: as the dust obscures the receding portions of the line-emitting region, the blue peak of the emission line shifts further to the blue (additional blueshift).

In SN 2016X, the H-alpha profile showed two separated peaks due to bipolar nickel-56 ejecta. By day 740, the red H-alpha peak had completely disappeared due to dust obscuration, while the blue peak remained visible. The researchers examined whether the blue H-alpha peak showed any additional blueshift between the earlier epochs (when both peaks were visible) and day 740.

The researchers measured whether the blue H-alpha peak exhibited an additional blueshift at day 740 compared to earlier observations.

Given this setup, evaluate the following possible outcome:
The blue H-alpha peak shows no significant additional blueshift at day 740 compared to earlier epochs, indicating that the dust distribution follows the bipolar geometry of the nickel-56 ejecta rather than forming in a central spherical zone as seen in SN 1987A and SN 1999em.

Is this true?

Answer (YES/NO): YES